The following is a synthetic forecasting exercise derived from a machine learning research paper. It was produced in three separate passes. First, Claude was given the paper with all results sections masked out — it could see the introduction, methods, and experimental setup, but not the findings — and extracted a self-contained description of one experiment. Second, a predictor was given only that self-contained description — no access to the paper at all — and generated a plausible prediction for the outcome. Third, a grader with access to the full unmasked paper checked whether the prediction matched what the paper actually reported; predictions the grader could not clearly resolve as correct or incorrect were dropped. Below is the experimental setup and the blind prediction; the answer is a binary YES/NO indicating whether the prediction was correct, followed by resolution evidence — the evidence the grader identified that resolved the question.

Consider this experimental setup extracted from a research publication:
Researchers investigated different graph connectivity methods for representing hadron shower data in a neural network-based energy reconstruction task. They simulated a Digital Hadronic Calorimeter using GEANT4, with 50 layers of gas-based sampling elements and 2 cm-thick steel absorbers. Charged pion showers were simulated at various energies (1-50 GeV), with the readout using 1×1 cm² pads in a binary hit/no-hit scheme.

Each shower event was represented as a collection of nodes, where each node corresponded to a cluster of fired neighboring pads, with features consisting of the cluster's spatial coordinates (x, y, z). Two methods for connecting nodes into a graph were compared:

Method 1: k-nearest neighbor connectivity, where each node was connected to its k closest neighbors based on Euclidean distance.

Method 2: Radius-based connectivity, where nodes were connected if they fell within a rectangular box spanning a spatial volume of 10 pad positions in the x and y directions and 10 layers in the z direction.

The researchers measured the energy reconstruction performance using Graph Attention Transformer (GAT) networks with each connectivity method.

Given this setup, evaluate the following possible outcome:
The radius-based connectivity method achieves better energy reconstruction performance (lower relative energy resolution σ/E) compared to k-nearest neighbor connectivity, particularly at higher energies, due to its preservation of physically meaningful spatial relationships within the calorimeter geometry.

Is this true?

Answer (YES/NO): NO